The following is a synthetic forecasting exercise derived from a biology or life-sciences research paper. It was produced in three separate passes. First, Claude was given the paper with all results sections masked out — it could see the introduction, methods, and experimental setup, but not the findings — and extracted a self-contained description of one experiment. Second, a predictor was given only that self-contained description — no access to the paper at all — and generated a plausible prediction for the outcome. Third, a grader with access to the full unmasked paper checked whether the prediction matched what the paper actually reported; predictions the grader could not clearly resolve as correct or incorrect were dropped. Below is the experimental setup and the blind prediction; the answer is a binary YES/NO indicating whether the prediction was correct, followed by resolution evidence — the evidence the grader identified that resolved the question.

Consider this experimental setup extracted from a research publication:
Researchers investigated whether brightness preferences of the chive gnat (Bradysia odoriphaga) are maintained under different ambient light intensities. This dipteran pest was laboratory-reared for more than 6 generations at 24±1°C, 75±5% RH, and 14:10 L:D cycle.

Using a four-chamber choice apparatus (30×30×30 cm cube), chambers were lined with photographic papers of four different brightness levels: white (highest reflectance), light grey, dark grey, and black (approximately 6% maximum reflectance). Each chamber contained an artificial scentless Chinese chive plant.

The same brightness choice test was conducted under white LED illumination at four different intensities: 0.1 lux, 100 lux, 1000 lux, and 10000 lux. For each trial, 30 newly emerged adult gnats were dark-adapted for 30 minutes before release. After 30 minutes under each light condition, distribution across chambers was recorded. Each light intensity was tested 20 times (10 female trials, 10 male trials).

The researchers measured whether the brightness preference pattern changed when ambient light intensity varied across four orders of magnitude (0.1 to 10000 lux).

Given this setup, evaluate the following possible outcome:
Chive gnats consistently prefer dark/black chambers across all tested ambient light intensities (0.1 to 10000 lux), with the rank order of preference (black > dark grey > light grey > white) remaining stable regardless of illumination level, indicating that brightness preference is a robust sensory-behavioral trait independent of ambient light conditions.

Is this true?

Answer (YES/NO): YES